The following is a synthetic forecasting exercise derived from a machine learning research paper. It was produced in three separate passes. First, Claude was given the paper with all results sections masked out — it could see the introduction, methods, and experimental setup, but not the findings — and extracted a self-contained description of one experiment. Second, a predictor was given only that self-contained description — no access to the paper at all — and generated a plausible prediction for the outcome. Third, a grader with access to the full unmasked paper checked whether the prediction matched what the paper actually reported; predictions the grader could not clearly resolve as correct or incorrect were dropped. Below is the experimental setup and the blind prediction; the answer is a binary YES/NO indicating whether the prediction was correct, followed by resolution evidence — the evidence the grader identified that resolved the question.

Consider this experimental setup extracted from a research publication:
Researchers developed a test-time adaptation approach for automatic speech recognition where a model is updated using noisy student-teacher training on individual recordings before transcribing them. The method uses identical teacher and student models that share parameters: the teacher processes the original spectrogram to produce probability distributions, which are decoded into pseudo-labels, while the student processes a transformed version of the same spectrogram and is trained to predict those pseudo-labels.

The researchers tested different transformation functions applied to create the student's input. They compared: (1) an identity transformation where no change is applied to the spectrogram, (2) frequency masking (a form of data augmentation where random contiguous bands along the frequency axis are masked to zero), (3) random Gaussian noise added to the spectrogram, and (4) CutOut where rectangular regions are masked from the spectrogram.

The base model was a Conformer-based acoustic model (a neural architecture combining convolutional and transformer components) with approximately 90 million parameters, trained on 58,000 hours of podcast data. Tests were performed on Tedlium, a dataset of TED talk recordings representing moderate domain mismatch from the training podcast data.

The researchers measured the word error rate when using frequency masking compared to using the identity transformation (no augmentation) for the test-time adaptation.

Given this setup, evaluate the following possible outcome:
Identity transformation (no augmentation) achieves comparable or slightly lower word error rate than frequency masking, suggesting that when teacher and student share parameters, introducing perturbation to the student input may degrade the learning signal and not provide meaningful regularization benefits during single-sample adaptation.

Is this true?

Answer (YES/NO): NO